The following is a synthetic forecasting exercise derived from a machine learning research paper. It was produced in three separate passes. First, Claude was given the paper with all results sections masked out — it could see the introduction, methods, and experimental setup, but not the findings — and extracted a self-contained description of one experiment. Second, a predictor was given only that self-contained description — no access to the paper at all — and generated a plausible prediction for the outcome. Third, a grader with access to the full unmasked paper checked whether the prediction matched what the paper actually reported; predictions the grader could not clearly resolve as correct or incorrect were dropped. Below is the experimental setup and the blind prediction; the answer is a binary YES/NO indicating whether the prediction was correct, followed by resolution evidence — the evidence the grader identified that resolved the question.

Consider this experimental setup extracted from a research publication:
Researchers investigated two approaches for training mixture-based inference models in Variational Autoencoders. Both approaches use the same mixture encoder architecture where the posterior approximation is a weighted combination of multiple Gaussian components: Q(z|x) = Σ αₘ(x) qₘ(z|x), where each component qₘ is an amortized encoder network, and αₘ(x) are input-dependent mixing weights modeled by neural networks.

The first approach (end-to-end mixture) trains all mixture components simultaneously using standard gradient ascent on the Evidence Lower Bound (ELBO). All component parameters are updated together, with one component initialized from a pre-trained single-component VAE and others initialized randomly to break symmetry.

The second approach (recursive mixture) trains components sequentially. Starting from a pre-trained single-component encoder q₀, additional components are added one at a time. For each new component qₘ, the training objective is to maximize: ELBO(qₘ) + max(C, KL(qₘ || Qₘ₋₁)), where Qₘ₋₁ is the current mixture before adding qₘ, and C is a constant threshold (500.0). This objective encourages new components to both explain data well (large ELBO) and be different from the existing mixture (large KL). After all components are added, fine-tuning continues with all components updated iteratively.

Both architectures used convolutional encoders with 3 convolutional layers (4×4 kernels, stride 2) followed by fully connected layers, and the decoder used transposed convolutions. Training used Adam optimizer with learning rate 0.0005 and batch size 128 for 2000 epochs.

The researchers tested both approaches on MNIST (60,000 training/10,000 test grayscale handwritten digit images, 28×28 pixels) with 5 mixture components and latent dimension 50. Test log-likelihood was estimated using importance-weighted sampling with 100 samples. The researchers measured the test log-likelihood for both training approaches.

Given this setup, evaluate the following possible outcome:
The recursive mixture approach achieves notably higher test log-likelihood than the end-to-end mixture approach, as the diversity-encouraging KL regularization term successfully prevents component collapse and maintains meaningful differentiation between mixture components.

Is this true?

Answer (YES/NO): YES